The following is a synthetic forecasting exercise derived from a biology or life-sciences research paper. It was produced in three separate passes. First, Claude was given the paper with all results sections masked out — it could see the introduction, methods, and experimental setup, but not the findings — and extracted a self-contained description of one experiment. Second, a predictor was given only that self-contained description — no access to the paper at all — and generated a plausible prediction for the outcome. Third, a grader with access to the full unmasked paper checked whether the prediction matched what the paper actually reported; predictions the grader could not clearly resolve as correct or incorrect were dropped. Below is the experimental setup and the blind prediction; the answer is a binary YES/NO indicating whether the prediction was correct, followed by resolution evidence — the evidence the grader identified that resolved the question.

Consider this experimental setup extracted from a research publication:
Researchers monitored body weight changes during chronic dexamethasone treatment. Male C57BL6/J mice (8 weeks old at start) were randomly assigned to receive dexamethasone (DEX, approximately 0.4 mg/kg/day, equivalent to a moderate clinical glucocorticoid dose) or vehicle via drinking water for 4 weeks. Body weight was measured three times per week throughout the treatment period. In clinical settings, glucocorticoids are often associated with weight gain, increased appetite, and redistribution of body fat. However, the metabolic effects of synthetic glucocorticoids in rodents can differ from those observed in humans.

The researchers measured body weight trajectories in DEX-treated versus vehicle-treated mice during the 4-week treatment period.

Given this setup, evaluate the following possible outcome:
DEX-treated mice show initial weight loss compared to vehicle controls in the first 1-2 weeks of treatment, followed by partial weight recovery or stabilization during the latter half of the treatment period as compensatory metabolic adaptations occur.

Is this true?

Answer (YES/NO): NO